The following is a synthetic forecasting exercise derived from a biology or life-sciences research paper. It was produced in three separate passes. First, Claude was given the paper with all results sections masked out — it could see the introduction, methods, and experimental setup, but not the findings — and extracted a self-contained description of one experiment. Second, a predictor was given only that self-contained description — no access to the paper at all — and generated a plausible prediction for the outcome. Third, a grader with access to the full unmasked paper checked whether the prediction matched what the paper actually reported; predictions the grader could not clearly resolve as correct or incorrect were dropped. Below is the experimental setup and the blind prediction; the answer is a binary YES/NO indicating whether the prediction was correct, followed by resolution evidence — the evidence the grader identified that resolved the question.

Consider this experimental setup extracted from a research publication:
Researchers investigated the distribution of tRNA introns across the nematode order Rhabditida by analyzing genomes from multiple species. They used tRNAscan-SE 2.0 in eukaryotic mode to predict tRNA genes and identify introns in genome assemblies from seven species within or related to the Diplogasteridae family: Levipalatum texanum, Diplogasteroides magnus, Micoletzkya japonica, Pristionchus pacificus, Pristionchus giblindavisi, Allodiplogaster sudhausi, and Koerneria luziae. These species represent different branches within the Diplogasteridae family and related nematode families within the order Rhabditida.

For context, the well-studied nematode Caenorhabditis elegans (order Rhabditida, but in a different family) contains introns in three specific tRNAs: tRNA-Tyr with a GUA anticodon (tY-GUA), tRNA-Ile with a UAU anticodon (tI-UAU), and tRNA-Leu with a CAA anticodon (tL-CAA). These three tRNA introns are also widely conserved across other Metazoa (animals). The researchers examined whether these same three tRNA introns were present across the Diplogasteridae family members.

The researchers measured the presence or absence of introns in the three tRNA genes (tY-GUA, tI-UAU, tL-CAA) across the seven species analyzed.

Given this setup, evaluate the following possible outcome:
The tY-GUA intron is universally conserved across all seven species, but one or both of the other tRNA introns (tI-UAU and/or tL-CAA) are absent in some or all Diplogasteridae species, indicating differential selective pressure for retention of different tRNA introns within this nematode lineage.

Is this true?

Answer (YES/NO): NO